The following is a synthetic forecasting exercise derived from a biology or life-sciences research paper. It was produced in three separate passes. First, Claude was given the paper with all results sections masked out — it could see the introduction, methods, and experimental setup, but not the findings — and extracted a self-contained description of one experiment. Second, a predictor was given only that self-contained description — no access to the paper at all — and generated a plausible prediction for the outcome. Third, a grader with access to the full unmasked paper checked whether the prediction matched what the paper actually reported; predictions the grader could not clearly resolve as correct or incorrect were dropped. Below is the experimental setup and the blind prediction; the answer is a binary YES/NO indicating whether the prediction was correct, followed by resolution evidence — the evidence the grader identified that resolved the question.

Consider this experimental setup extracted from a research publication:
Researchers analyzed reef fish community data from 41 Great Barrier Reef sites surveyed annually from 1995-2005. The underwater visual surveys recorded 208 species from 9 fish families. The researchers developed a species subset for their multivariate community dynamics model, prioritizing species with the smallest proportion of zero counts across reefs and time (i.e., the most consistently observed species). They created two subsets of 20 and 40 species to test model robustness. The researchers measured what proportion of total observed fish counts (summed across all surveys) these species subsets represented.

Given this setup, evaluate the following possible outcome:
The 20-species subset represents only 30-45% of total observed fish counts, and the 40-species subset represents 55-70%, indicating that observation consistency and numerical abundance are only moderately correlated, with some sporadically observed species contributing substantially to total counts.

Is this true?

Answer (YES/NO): NO